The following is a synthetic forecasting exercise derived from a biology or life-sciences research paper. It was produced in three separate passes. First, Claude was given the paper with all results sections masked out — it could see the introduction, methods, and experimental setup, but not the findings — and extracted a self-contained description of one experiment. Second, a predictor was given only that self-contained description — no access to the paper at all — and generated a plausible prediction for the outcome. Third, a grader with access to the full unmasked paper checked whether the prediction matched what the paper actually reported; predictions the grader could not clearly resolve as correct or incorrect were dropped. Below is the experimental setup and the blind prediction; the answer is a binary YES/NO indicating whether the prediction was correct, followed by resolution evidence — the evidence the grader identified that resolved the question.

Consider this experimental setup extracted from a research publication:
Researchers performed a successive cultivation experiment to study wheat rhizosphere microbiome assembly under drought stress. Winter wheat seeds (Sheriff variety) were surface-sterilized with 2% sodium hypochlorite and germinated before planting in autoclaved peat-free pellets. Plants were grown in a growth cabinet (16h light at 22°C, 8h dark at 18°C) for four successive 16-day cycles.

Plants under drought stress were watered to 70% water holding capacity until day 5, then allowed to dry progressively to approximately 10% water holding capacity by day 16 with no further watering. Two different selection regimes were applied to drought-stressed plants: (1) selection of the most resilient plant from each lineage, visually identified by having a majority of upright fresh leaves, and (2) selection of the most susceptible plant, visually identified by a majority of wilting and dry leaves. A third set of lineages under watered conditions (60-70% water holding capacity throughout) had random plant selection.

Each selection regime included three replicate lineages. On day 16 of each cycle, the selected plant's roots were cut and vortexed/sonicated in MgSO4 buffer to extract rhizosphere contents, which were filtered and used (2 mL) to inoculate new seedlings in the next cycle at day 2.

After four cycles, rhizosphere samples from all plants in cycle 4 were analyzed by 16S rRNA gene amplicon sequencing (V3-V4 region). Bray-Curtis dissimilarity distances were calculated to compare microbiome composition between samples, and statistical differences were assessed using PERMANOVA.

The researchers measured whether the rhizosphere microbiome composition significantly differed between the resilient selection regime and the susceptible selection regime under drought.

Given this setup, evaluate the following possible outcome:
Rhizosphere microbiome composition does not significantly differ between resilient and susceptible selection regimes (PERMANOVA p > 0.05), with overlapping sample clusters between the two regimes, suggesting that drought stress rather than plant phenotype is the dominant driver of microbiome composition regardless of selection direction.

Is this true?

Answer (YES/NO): NO